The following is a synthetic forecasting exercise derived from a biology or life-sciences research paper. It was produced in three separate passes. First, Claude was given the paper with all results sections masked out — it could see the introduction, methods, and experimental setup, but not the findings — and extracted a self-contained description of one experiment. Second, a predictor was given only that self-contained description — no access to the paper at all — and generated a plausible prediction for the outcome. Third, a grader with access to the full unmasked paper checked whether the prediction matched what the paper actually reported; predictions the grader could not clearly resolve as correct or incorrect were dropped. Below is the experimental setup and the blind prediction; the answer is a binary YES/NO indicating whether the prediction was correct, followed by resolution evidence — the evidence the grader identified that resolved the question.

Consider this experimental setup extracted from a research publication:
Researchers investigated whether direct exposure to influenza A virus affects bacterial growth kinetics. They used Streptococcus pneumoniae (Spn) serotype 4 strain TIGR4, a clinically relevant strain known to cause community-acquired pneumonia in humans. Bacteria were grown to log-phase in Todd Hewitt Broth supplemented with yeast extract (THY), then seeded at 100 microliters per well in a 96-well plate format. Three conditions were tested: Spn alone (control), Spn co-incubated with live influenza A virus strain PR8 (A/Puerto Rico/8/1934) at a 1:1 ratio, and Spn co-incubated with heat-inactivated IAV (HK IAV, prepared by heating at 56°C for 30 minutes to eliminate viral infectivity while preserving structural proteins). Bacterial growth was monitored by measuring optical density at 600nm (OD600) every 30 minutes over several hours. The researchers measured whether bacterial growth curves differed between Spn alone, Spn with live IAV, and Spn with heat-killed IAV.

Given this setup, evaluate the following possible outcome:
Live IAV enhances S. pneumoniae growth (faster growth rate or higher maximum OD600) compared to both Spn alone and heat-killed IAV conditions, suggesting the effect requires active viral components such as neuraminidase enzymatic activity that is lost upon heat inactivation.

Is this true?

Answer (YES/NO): NO